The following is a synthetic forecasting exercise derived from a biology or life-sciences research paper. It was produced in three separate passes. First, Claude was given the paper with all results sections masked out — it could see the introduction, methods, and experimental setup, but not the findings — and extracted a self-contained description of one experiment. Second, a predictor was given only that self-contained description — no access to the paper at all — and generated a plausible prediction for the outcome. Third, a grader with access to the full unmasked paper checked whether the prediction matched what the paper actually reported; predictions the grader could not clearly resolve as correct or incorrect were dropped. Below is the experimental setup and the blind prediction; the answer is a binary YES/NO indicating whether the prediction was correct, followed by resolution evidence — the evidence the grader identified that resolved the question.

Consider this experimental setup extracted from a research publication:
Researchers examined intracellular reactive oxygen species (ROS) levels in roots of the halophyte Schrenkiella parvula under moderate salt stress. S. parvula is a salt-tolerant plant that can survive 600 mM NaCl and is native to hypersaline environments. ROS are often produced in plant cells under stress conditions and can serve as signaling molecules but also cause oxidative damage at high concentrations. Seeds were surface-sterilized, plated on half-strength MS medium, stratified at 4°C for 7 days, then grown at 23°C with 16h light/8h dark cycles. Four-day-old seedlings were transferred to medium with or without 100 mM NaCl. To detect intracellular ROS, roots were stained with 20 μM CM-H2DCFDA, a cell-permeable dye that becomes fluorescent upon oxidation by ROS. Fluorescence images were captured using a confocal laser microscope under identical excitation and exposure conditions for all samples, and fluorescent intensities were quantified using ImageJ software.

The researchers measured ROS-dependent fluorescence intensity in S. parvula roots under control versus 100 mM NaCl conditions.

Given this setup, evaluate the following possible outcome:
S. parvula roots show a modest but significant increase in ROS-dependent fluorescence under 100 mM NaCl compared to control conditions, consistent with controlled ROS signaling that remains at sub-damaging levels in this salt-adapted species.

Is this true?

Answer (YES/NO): YES